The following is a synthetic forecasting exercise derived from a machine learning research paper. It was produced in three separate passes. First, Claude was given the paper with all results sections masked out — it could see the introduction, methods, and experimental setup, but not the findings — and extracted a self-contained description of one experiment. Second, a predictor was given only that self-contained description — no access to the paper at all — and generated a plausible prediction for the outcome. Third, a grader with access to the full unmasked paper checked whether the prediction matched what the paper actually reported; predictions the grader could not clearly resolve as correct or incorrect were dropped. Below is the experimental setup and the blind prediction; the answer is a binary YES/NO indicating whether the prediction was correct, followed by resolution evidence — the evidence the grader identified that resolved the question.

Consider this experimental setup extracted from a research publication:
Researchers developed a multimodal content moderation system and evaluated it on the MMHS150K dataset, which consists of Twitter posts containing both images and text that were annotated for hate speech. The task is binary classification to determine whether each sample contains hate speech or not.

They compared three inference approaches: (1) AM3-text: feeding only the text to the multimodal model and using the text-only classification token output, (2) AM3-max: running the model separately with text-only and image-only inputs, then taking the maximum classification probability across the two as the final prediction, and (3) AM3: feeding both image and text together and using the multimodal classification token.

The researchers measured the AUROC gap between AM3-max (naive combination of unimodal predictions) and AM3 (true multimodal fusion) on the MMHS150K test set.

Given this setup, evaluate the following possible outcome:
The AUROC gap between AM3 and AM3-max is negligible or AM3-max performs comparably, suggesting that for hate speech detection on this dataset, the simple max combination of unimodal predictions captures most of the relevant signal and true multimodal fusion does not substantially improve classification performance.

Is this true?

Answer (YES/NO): NO